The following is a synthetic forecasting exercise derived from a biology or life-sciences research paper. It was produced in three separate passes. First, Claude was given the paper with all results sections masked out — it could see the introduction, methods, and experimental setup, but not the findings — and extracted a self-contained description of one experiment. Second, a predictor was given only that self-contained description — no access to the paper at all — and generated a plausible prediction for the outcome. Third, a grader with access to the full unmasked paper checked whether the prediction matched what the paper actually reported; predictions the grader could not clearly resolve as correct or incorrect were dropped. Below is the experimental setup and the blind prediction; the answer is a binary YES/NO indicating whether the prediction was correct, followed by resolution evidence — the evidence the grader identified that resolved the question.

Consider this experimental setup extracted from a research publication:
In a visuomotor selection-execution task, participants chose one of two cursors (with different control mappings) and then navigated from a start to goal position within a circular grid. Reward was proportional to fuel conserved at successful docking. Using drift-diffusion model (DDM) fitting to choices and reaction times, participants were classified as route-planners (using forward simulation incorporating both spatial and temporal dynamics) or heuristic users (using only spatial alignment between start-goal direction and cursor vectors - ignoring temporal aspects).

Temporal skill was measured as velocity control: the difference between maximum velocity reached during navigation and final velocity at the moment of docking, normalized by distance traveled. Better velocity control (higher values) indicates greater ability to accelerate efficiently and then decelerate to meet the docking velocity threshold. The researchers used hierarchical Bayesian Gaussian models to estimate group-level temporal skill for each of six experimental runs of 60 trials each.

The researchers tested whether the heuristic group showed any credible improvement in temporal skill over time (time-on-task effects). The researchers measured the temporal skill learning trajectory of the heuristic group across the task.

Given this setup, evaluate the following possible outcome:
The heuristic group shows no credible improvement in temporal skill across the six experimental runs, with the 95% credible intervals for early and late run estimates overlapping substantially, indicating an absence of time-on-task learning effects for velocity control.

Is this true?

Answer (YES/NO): YES